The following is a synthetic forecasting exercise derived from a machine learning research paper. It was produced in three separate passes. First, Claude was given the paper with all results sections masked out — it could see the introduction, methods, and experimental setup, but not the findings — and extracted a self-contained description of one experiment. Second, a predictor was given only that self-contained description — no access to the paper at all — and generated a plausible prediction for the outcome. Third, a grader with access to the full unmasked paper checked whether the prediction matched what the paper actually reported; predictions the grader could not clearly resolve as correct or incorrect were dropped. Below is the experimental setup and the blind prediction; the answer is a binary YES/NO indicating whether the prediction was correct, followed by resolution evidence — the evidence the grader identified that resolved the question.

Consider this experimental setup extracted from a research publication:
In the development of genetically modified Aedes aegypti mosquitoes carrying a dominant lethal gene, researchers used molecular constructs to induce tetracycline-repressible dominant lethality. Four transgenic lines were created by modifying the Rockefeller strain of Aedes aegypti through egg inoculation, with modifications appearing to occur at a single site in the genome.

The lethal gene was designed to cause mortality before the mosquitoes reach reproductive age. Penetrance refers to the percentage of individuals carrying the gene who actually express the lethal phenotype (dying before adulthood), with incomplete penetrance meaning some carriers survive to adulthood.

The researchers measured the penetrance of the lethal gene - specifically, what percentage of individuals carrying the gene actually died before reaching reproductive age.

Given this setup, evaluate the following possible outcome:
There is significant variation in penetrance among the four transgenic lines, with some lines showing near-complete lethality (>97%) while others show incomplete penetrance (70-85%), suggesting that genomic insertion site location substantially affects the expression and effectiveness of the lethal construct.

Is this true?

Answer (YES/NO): NO